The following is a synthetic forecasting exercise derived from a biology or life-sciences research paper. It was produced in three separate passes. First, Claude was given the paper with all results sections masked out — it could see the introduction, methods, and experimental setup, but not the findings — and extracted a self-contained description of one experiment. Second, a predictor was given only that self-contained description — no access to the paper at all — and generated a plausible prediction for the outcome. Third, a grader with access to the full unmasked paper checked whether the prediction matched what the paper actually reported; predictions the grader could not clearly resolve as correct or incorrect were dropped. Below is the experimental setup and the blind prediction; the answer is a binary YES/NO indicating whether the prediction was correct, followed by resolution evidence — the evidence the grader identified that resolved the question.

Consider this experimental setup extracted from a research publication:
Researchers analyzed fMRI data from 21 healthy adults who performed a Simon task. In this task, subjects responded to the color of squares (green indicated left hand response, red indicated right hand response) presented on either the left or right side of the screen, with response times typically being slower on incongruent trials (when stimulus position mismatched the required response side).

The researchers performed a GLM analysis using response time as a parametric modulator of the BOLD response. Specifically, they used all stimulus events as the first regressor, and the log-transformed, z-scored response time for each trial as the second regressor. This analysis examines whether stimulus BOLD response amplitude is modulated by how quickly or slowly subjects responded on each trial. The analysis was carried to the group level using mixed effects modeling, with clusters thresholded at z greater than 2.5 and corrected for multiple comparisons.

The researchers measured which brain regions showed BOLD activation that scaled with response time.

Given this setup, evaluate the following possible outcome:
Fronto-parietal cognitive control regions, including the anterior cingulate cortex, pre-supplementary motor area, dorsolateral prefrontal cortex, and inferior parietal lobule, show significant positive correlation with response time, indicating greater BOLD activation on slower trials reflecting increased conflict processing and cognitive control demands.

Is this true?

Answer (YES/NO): NO